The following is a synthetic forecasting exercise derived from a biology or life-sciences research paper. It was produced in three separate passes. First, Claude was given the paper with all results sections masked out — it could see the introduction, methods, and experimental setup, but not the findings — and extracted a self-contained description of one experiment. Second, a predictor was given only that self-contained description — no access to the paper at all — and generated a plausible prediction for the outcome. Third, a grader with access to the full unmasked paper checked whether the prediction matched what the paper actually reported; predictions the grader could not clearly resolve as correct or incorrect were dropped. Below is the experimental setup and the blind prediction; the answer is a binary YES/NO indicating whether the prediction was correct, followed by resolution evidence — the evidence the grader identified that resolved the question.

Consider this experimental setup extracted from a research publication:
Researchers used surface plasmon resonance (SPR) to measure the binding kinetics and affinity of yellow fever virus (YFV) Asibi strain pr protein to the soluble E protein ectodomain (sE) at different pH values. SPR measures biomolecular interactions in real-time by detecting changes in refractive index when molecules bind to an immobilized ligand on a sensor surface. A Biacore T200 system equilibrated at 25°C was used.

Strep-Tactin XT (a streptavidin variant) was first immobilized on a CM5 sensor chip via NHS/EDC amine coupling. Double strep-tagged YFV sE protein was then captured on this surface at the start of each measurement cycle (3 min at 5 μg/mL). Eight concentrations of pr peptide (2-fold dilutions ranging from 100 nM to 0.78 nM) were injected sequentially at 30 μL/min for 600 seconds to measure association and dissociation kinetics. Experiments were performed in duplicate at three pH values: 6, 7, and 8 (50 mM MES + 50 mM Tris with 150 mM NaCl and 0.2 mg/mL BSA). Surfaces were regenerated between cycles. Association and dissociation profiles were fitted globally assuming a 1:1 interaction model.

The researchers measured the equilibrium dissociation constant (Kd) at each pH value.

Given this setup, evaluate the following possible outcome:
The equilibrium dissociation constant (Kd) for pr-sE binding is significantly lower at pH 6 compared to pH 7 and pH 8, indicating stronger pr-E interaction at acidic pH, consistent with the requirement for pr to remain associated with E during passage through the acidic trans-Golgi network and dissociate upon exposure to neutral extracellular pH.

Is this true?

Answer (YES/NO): NO